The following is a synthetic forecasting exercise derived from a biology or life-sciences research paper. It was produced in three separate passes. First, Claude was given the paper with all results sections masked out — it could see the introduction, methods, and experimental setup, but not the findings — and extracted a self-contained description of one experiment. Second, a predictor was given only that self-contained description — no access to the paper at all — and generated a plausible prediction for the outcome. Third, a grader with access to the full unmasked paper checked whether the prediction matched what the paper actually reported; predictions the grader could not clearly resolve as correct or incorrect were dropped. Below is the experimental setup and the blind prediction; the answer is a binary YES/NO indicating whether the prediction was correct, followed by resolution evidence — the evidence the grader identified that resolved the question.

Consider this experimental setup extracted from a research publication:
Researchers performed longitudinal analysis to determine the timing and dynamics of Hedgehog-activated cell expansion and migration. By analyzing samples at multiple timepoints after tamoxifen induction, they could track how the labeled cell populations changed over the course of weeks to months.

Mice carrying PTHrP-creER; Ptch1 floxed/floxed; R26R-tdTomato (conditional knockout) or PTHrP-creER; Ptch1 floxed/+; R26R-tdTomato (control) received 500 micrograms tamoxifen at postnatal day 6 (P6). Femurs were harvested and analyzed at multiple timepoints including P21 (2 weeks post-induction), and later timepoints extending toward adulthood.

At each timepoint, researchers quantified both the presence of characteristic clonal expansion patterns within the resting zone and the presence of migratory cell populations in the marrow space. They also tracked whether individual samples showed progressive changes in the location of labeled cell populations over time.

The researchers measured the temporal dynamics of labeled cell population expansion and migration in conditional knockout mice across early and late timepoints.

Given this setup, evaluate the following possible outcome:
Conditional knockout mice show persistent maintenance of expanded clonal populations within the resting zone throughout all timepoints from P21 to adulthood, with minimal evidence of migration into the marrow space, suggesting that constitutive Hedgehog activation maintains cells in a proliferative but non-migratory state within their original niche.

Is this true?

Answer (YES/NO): NO